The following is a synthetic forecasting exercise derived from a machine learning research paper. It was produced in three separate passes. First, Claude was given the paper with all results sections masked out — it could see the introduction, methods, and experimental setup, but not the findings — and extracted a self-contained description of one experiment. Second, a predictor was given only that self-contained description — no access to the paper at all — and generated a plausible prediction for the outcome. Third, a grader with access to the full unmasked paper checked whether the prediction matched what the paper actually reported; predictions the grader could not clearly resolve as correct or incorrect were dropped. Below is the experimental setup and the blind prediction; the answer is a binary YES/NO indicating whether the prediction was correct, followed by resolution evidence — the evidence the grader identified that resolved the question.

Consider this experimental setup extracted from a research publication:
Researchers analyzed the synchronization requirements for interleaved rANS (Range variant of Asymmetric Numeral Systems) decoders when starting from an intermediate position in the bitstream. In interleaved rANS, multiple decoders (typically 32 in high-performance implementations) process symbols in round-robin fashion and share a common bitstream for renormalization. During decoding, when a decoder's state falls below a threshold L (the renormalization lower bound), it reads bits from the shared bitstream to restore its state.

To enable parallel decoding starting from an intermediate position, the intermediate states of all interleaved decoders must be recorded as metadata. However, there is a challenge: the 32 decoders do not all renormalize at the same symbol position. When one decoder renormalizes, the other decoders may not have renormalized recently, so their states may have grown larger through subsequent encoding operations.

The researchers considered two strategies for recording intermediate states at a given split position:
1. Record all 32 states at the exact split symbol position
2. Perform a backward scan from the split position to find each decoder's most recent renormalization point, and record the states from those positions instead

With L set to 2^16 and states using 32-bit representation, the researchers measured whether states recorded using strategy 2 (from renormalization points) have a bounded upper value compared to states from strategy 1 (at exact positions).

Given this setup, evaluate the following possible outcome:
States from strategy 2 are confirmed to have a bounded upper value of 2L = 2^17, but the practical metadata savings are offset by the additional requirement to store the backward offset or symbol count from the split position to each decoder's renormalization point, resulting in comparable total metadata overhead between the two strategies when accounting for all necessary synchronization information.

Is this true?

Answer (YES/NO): NO